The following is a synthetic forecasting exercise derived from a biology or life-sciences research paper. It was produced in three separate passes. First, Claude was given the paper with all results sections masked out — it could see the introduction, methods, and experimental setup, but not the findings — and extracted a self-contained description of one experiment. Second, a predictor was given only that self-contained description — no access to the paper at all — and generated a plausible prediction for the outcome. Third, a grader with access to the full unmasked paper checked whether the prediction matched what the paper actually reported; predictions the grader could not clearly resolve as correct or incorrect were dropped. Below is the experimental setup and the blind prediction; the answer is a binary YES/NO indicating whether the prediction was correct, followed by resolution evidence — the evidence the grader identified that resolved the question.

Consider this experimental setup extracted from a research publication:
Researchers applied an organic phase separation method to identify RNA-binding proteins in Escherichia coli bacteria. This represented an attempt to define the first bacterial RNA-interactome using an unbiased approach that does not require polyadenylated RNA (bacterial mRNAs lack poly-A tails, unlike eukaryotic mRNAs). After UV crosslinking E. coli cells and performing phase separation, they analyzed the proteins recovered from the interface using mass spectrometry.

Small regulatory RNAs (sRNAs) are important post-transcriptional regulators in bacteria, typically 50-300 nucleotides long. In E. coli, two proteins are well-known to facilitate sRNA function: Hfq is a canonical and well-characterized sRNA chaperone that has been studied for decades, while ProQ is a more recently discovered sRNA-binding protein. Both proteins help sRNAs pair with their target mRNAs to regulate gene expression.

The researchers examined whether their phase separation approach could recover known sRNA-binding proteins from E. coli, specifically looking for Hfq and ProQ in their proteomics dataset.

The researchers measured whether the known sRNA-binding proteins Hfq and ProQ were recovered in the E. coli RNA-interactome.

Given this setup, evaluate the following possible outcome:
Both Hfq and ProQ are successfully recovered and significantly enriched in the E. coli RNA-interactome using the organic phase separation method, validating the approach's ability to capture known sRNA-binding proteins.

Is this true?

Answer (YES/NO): YES